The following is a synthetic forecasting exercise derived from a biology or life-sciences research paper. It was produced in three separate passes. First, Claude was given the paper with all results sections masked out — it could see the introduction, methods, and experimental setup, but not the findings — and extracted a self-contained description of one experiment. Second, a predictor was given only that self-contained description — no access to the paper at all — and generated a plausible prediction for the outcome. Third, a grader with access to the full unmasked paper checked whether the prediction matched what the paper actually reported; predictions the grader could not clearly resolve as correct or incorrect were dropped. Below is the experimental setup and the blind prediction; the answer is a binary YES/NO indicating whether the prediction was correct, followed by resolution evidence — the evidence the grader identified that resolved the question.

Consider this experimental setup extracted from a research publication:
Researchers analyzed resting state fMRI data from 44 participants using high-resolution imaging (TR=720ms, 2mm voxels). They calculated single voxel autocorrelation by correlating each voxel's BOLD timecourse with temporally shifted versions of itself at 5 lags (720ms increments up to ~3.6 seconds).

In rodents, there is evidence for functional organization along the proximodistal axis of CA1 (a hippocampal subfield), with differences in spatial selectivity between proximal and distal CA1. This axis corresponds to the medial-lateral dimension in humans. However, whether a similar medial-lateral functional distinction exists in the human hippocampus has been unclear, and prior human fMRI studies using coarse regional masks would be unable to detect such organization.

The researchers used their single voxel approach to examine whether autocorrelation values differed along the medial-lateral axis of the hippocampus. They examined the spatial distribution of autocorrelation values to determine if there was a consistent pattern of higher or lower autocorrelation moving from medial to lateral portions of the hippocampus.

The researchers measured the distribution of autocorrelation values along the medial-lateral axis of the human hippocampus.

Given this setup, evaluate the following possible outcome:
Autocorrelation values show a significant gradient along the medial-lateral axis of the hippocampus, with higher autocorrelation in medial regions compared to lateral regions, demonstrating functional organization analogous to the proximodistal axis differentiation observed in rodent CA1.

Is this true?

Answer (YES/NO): YES